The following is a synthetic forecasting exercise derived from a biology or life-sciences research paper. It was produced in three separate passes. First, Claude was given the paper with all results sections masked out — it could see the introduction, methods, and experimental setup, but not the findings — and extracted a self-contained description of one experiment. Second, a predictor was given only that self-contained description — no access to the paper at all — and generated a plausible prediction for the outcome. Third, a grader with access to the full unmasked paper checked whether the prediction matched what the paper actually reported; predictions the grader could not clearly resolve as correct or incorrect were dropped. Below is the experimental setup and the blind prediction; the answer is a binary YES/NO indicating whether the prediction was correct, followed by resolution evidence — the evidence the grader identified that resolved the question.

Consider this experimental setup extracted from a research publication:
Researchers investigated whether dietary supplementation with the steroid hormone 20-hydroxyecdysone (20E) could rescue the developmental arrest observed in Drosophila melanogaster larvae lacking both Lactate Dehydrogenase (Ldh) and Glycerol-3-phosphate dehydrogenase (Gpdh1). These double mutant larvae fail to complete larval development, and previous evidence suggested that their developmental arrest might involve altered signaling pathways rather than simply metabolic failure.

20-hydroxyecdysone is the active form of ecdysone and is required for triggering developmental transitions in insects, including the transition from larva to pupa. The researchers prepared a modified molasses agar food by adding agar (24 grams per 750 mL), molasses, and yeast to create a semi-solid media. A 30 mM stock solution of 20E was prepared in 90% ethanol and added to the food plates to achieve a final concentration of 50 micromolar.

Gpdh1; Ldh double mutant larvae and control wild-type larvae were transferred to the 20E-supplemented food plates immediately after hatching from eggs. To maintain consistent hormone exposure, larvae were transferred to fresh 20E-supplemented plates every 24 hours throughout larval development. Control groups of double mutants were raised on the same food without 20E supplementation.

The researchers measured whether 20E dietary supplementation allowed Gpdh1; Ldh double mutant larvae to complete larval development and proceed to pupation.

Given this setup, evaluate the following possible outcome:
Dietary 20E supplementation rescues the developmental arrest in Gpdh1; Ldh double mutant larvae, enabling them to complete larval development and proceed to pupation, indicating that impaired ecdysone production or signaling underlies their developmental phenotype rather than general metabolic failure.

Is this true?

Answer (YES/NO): YES